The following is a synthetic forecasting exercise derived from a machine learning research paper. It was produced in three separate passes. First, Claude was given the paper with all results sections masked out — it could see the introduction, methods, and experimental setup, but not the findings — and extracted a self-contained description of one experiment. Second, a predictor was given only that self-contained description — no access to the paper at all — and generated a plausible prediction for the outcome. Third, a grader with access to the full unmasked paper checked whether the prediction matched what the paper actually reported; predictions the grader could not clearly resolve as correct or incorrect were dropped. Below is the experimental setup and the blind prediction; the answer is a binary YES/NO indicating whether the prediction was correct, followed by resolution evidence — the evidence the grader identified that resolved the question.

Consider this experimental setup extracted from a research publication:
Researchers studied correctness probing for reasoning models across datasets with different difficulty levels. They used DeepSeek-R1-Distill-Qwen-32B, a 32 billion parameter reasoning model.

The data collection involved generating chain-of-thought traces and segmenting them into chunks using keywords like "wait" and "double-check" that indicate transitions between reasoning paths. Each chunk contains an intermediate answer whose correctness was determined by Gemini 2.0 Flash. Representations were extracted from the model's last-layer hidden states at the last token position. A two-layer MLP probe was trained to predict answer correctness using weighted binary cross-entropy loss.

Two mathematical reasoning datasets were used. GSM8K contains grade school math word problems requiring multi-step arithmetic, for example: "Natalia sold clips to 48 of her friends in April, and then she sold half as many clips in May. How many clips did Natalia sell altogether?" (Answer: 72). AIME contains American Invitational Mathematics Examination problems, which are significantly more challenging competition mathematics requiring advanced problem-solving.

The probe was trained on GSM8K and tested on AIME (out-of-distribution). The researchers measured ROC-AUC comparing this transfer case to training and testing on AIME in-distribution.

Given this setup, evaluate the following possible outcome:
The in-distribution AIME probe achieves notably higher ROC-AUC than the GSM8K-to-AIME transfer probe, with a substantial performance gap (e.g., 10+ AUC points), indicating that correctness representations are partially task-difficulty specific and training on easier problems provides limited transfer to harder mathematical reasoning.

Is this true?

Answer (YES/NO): NO